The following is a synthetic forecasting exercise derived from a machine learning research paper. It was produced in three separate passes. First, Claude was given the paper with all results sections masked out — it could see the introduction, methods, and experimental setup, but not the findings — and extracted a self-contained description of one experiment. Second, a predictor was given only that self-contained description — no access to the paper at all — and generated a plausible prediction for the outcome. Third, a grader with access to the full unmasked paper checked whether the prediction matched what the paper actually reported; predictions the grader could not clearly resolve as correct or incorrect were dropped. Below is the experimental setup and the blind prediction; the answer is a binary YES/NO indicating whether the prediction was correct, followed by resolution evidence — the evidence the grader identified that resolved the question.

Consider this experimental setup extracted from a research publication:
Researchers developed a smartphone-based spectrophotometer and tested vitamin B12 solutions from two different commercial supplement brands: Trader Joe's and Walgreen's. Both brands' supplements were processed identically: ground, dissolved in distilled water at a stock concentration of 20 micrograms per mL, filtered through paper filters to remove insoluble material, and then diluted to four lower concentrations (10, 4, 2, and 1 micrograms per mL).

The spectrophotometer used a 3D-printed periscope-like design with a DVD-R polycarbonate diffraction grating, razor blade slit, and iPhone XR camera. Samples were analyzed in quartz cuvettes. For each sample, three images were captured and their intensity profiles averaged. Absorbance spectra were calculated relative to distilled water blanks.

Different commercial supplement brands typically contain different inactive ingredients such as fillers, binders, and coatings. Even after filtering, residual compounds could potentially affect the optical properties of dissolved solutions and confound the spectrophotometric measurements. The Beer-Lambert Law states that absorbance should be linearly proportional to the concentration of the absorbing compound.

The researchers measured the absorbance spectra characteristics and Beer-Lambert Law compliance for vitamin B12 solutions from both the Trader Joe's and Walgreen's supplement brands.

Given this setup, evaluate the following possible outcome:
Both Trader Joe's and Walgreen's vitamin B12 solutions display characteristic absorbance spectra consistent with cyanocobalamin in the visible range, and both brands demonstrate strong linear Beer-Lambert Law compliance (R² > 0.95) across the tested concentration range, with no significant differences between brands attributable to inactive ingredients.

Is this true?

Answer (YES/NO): NO